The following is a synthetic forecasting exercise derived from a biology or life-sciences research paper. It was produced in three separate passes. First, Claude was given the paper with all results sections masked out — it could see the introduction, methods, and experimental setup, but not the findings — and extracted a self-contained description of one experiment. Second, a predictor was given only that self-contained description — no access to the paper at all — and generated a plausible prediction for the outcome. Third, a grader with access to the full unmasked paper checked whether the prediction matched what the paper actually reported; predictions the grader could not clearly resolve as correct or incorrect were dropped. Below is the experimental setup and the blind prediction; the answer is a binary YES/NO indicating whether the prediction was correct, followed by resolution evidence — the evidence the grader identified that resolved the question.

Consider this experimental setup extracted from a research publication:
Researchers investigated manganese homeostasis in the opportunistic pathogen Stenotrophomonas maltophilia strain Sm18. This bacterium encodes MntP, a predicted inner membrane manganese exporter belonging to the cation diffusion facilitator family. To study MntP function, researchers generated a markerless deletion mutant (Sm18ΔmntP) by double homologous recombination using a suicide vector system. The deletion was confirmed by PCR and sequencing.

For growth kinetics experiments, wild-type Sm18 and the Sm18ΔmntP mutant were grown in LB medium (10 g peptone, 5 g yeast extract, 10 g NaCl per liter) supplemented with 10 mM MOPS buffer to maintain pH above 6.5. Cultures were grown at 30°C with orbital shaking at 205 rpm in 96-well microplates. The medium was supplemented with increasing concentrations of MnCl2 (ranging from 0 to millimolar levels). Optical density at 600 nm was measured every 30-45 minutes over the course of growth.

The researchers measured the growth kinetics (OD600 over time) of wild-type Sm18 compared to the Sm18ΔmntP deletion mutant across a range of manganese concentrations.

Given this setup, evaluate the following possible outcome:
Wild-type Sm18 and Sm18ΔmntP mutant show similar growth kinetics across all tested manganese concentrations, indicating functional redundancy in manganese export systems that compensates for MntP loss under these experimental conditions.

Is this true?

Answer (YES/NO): NO